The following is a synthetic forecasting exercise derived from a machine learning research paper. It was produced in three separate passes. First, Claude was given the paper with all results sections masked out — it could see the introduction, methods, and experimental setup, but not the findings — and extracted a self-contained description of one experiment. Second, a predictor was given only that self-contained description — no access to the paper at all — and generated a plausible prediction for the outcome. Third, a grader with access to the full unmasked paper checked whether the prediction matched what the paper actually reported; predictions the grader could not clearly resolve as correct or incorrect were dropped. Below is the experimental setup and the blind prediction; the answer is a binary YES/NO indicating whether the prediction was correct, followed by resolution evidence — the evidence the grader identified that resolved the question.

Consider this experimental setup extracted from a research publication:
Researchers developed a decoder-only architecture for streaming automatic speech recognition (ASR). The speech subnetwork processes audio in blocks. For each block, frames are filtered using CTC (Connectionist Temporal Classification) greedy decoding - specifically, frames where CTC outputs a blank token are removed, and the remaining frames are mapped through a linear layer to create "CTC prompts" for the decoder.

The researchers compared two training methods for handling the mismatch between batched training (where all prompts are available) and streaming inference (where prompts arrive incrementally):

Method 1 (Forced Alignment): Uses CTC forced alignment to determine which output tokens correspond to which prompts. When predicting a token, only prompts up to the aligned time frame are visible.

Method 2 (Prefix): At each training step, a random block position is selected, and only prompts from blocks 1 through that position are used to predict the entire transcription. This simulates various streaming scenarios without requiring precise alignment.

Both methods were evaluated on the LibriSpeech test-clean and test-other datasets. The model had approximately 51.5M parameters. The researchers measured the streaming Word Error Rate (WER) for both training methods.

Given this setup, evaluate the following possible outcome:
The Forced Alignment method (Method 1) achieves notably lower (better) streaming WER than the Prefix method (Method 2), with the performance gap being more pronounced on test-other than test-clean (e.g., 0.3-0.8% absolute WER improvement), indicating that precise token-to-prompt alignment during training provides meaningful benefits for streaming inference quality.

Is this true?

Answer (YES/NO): NO